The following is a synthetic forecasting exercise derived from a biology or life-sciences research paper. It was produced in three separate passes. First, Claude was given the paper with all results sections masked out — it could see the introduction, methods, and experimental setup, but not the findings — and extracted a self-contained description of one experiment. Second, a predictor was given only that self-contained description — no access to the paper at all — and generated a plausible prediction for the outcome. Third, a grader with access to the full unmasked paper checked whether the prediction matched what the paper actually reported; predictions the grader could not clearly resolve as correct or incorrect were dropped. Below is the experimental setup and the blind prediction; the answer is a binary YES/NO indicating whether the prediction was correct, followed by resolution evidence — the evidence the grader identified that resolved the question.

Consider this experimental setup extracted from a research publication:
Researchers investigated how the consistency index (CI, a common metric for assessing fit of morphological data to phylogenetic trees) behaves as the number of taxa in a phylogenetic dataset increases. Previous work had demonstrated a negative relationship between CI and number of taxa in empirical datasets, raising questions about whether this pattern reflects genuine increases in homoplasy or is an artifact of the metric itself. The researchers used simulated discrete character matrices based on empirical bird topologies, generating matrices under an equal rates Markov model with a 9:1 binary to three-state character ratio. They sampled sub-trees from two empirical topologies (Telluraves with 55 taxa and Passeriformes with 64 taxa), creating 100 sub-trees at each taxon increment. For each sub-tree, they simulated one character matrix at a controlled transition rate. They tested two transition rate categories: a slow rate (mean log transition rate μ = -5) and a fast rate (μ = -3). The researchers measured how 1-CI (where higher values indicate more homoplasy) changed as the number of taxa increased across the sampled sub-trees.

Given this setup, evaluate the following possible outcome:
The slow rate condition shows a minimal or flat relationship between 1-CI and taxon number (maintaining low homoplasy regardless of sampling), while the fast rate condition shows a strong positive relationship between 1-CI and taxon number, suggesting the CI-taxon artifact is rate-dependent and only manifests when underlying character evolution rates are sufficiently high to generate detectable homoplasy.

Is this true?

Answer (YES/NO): NO